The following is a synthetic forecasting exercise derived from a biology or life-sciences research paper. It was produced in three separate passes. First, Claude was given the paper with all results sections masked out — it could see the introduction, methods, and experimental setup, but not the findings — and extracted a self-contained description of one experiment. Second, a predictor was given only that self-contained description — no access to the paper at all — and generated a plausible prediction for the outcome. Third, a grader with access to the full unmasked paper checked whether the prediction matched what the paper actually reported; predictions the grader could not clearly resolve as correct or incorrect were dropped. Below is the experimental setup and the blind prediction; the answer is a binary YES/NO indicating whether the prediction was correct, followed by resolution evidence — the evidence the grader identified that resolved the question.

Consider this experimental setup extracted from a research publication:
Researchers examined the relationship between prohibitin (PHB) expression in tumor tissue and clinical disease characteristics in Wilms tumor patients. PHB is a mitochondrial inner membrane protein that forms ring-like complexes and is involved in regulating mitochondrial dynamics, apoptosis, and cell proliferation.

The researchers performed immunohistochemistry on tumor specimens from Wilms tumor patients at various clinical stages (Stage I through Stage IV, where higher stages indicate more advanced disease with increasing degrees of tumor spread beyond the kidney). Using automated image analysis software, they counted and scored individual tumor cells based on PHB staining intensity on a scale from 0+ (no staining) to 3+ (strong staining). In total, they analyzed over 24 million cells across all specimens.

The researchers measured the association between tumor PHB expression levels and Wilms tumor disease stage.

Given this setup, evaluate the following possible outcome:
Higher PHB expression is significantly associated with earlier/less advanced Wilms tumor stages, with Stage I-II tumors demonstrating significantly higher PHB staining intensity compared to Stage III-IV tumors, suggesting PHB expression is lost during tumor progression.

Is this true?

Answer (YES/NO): NO